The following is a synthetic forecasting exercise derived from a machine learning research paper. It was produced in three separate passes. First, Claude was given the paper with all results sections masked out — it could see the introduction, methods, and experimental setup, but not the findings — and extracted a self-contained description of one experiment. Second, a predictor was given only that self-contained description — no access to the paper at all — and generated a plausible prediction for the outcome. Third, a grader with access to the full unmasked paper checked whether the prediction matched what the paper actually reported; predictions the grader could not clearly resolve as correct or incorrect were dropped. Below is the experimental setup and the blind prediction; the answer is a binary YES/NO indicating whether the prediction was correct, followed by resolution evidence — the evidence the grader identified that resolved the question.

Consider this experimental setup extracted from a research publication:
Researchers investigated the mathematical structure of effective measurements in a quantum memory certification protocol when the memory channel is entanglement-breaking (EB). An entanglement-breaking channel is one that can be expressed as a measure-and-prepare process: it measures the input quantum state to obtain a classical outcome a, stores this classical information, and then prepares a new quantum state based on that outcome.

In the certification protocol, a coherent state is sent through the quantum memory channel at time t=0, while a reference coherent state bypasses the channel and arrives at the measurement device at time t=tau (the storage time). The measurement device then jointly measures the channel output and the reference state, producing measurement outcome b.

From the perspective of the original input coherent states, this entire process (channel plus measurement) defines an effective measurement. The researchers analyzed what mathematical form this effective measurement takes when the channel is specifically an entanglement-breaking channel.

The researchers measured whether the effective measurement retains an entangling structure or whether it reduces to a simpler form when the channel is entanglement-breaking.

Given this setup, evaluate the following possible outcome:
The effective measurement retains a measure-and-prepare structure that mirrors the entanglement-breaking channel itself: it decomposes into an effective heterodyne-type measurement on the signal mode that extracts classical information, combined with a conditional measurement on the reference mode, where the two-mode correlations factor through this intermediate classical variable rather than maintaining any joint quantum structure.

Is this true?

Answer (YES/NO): NO